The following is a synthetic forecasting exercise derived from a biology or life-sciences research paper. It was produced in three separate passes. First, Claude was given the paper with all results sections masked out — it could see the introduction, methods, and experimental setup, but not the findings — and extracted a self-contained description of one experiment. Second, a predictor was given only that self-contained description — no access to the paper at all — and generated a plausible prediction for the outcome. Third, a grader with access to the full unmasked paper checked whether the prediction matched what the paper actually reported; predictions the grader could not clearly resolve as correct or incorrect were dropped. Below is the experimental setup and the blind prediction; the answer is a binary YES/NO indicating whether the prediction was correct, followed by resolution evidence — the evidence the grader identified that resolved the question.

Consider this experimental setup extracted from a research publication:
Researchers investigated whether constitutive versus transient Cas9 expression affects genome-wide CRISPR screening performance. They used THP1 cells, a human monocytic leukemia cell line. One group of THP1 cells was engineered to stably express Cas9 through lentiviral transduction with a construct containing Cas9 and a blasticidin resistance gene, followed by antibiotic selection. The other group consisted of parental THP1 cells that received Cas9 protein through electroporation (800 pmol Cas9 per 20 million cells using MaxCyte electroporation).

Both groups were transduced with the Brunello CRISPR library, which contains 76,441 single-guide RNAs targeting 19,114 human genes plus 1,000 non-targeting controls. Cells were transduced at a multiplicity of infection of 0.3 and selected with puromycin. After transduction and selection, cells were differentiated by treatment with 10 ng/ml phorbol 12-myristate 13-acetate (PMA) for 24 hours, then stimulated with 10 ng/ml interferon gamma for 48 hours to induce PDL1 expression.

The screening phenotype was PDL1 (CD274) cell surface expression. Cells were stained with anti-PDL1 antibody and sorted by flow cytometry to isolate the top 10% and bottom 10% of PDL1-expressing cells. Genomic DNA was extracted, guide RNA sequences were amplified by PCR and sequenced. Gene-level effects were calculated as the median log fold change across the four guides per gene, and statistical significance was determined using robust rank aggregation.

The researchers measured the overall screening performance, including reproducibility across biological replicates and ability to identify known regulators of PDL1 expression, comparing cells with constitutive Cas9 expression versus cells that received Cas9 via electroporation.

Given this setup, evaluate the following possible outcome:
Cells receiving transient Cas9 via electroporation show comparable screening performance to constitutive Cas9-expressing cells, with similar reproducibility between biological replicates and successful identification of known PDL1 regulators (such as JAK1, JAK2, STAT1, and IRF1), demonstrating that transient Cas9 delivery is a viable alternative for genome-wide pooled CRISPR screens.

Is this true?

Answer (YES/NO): NO